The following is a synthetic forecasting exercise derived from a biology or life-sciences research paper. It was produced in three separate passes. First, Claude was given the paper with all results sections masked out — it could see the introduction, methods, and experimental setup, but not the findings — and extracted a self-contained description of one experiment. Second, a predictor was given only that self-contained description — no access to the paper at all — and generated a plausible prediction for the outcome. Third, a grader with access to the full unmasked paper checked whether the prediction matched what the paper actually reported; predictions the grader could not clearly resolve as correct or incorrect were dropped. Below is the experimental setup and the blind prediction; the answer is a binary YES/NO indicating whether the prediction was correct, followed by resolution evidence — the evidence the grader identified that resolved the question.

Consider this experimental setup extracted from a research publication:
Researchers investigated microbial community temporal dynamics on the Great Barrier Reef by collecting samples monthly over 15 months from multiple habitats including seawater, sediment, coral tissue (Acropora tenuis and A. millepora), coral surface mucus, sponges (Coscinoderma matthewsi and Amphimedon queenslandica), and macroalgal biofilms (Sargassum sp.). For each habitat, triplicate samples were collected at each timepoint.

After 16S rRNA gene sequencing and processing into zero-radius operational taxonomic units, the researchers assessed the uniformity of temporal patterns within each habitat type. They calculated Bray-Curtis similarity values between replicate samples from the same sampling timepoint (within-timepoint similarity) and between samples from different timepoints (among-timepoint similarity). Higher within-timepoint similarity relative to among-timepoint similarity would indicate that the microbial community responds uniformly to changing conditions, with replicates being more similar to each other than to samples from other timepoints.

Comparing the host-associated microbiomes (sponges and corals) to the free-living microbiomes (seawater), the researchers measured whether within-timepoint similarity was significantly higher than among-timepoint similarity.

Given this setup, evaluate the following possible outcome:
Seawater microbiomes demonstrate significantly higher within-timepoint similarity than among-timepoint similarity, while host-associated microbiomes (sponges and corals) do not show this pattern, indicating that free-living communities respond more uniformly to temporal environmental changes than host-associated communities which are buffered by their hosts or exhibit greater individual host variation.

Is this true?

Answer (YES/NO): NO